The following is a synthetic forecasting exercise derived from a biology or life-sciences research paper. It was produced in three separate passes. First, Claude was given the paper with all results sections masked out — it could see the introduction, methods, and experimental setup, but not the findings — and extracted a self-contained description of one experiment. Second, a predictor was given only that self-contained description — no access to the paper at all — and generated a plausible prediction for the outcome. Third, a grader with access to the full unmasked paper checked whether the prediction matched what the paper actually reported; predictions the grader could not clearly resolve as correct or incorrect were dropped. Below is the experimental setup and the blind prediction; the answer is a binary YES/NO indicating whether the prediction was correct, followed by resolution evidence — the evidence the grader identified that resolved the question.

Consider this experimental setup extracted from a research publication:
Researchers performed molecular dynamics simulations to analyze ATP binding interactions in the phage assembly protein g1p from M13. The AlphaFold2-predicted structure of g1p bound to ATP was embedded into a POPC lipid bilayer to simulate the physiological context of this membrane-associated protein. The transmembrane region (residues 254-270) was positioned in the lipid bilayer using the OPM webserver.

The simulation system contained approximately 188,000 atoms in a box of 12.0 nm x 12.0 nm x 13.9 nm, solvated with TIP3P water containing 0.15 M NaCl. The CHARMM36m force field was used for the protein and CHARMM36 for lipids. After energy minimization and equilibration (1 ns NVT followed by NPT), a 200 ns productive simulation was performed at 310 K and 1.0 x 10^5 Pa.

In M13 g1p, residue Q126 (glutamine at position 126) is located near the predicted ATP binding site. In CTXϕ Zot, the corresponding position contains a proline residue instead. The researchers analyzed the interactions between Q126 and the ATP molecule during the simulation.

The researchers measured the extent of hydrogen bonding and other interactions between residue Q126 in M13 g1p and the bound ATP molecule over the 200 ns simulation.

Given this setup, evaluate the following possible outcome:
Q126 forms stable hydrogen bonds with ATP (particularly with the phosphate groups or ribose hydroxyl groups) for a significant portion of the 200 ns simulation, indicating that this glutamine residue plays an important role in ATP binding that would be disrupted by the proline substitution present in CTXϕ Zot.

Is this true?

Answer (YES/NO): YES